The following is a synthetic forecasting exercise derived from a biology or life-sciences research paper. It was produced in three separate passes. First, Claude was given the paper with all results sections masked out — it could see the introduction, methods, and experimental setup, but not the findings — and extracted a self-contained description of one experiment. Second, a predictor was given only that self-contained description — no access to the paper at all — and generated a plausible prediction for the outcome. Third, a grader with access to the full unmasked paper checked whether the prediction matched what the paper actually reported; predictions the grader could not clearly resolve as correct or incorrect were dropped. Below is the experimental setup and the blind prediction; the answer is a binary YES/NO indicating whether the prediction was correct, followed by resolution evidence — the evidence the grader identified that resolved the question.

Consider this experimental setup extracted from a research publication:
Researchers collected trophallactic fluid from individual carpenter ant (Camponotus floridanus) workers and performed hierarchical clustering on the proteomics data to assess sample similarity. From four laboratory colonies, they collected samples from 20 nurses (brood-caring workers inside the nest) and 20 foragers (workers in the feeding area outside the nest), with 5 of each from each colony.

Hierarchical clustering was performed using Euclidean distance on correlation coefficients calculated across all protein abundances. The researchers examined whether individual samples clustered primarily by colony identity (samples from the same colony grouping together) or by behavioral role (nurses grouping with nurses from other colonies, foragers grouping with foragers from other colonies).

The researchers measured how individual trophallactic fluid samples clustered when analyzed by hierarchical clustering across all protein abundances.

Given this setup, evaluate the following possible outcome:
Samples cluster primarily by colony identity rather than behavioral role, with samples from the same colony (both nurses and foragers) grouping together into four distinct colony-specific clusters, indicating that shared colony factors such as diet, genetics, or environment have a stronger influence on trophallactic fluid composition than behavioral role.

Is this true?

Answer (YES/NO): NO